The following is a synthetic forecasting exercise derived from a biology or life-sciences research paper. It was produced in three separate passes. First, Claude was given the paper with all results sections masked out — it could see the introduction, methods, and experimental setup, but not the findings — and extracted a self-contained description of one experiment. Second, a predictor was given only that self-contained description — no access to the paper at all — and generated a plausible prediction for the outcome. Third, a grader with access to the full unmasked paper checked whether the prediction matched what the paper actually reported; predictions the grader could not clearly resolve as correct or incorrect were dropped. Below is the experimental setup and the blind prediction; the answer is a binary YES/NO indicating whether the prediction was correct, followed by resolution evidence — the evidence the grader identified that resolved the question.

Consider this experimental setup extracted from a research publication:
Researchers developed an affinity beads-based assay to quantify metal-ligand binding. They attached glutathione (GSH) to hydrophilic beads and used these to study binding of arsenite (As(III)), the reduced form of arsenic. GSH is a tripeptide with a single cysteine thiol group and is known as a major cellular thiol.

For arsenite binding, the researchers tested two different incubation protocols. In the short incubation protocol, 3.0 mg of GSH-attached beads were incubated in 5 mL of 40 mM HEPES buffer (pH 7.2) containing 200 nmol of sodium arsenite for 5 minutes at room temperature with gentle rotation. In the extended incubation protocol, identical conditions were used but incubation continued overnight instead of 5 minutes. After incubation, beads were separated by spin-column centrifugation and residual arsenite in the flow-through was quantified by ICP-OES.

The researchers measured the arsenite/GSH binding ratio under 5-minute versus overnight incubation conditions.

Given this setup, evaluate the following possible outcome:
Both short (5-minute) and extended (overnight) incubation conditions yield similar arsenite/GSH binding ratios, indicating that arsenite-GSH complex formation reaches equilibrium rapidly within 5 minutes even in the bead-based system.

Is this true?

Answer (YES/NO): NO